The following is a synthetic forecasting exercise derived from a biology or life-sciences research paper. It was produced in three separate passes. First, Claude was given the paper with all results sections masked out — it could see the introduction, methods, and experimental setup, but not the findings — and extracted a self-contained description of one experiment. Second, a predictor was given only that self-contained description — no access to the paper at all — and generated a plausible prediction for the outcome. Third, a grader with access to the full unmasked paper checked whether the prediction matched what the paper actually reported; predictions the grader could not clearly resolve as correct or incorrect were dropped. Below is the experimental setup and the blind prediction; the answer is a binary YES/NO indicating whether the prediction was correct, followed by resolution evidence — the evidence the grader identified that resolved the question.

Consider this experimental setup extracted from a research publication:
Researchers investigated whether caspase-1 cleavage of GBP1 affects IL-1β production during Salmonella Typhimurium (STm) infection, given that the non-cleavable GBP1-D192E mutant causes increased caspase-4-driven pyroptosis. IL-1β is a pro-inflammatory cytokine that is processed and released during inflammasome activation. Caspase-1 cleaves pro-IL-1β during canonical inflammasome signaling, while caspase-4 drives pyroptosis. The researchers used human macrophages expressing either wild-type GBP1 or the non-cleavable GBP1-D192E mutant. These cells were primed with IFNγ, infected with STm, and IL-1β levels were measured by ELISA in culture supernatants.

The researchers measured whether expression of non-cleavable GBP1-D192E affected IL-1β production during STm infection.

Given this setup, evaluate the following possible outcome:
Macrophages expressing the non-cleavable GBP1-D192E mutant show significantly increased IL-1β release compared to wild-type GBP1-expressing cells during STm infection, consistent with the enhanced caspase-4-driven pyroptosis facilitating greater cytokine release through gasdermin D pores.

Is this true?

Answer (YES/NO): NO